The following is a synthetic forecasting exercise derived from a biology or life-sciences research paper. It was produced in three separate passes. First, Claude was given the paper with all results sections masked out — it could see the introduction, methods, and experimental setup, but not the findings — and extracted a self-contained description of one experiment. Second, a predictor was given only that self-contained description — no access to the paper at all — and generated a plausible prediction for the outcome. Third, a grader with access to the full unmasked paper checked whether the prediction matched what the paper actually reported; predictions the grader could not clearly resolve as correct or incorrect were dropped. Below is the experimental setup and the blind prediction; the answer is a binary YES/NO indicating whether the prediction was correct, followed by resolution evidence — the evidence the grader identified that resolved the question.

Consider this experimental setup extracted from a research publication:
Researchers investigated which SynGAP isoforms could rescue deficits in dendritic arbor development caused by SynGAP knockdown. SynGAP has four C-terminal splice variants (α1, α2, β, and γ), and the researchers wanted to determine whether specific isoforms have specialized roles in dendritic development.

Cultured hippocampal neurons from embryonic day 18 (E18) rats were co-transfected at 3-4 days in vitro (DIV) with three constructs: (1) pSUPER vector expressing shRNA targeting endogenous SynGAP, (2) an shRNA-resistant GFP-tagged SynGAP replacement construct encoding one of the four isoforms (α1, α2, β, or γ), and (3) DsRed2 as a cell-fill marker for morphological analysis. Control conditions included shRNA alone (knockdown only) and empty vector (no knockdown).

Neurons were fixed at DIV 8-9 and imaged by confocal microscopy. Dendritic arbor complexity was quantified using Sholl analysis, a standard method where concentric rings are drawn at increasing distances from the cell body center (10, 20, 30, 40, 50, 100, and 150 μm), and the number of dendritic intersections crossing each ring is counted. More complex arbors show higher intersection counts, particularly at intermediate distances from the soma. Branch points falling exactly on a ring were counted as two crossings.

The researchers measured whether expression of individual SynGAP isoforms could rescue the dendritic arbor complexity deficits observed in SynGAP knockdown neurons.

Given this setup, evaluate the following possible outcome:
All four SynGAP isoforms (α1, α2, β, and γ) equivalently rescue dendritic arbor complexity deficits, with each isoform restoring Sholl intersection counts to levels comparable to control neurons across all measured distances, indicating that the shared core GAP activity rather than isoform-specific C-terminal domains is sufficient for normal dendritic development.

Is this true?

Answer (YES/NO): NO